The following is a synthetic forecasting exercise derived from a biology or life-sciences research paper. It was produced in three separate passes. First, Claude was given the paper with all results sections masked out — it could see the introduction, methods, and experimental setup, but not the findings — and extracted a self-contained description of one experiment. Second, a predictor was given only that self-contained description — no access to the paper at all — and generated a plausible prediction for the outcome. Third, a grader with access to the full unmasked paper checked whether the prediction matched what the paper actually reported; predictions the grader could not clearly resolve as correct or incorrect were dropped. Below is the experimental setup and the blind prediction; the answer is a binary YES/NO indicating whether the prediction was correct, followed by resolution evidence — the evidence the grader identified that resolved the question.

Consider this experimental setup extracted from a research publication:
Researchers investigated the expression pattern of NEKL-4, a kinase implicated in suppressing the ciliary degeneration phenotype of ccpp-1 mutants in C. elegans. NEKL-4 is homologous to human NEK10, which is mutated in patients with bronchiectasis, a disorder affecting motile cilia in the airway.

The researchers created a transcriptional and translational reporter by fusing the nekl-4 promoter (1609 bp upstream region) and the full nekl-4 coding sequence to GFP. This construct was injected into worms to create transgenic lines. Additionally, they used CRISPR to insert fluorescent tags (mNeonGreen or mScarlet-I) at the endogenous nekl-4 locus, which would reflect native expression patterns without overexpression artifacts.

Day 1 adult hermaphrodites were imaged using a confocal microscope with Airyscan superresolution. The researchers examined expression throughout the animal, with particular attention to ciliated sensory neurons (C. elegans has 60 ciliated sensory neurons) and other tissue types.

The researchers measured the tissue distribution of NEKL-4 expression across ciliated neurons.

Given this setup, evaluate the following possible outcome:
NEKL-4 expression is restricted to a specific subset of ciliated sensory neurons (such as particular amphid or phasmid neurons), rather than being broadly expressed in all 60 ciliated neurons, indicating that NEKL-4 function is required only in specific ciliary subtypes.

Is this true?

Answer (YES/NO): NO